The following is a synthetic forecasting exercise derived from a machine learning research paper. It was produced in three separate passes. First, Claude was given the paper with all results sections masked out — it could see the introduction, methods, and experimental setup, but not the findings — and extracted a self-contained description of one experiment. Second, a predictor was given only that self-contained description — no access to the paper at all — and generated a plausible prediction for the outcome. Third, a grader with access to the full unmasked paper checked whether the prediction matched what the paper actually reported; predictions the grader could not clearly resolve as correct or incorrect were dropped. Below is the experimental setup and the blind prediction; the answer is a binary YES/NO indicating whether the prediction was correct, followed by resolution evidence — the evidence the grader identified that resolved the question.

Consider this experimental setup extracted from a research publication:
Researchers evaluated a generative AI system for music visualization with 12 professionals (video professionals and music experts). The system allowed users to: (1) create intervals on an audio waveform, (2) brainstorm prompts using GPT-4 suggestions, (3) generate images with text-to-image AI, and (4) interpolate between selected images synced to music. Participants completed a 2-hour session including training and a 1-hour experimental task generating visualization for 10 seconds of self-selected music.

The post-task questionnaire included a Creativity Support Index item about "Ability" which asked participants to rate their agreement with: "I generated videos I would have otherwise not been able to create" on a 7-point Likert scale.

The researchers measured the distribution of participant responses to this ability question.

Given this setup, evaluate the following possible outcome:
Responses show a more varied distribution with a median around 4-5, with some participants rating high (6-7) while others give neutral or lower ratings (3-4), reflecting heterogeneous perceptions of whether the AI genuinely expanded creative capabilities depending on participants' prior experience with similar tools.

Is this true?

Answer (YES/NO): NO